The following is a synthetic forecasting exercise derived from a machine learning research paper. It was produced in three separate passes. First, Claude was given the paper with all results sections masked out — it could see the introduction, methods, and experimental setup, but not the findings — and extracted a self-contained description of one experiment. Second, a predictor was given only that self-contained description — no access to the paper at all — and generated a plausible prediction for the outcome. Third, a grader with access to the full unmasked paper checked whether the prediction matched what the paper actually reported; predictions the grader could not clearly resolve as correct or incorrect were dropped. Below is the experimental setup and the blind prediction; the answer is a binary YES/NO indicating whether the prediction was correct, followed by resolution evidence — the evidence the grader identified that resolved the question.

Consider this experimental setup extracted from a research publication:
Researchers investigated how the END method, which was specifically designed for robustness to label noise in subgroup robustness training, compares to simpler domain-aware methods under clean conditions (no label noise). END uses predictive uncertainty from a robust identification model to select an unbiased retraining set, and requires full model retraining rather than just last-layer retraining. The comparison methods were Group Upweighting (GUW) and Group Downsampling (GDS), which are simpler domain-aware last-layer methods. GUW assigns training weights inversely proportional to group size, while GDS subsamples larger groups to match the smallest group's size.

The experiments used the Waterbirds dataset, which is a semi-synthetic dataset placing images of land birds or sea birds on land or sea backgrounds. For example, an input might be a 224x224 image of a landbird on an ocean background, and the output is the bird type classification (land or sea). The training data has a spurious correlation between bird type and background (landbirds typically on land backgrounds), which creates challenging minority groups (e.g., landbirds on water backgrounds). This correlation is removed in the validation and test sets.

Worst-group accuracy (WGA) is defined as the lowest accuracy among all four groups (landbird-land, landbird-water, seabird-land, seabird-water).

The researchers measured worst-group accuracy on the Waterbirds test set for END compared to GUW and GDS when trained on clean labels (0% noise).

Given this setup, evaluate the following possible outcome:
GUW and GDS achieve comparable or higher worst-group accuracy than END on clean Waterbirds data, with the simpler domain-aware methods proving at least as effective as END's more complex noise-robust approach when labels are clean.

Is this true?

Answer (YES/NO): YES